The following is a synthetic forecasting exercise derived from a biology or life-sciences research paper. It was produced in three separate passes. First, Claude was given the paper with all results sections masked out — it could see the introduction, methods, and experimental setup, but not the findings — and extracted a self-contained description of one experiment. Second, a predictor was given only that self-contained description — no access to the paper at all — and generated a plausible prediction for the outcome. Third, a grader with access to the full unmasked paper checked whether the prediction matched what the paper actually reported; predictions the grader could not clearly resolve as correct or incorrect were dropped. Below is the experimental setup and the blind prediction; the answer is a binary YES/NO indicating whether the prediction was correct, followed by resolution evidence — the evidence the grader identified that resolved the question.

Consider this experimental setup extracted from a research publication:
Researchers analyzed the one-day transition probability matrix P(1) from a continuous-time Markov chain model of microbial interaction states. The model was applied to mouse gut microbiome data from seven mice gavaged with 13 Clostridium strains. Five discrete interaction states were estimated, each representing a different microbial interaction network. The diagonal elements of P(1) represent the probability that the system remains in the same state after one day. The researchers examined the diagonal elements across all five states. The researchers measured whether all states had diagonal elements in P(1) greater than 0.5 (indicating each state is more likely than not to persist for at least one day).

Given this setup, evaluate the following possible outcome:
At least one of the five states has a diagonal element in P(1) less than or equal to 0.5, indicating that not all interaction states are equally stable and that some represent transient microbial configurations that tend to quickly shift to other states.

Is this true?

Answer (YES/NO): NO